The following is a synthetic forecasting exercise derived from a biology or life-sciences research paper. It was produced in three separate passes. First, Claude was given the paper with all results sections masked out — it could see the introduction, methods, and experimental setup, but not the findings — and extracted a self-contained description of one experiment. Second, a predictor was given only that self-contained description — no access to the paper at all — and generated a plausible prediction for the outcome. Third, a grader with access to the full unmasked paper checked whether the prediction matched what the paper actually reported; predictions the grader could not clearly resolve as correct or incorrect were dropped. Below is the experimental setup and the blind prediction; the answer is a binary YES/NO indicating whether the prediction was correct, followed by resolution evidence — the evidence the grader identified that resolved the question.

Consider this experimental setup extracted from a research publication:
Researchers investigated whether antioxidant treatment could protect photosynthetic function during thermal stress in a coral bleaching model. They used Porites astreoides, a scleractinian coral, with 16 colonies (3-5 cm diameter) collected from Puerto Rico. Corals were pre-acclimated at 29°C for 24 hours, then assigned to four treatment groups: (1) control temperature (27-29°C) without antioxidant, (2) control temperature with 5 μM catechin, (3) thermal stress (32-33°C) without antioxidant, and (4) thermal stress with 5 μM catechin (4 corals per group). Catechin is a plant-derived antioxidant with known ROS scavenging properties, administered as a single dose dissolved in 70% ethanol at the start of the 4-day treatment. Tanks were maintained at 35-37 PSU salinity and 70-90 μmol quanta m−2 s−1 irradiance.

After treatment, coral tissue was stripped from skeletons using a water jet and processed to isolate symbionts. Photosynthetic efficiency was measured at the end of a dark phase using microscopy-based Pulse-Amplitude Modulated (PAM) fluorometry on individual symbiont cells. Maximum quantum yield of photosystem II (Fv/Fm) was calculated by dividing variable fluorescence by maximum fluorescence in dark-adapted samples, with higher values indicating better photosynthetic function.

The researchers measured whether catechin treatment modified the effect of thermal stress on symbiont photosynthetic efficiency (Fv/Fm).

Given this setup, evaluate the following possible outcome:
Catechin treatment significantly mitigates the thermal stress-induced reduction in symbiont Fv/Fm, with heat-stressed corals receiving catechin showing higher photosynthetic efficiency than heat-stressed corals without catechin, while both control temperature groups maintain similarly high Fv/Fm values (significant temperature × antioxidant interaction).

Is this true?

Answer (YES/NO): YES